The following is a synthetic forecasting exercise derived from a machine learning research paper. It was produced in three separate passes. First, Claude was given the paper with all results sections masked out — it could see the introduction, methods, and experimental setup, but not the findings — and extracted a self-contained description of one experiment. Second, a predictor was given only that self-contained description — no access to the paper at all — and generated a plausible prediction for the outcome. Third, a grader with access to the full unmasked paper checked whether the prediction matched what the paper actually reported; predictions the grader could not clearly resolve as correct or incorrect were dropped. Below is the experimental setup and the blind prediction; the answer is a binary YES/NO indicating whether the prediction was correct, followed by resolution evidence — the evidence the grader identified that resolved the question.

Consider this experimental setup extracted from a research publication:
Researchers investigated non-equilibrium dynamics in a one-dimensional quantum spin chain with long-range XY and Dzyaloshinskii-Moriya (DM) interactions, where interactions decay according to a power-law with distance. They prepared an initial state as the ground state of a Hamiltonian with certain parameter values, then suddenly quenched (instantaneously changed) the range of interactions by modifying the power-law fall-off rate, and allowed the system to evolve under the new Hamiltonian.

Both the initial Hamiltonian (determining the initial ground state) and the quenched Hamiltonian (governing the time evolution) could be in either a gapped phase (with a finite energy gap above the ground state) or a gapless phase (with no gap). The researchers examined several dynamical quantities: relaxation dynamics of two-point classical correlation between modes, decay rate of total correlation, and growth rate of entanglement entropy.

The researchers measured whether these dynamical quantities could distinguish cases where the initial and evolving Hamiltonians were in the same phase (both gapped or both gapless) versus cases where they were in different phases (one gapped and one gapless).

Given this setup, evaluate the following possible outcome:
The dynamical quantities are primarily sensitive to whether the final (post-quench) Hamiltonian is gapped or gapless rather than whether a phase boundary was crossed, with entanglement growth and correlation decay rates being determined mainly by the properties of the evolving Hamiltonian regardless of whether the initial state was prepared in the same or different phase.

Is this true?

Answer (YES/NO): NO